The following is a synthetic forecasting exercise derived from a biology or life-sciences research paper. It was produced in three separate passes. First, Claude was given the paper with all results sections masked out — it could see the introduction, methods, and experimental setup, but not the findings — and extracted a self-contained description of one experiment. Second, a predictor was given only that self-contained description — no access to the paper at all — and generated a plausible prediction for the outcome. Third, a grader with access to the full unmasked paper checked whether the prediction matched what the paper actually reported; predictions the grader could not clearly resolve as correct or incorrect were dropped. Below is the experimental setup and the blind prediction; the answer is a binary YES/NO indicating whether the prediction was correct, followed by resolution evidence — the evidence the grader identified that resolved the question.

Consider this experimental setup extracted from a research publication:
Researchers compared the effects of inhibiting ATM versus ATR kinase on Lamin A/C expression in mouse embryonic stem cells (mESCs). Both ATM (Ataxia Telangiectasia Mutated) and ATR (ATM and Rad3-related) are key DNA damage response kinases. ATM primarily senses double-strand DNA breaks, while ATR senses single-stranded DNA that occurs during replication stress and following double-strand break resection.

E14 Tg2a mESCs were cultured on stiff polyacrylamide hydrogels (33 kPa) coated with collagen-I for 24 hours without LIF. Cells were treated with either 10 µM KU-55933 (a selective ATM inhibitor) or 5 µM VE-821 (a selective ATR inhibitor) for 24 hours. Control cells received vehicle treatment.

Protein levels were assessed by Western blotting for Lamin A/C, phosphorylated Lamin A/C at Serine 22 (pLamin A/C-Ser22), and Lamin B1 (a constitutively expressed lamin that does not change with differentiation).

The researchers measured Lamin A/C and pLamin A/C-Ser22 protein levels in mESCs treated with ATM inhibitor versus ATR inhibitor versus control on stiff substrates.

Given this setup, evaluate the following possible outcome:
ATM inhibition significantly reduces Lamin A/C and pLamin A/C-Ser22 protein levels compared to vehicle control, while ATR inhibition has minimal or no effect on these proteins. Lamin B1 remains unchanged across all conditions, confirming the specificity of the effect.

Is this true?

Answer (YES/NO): NO